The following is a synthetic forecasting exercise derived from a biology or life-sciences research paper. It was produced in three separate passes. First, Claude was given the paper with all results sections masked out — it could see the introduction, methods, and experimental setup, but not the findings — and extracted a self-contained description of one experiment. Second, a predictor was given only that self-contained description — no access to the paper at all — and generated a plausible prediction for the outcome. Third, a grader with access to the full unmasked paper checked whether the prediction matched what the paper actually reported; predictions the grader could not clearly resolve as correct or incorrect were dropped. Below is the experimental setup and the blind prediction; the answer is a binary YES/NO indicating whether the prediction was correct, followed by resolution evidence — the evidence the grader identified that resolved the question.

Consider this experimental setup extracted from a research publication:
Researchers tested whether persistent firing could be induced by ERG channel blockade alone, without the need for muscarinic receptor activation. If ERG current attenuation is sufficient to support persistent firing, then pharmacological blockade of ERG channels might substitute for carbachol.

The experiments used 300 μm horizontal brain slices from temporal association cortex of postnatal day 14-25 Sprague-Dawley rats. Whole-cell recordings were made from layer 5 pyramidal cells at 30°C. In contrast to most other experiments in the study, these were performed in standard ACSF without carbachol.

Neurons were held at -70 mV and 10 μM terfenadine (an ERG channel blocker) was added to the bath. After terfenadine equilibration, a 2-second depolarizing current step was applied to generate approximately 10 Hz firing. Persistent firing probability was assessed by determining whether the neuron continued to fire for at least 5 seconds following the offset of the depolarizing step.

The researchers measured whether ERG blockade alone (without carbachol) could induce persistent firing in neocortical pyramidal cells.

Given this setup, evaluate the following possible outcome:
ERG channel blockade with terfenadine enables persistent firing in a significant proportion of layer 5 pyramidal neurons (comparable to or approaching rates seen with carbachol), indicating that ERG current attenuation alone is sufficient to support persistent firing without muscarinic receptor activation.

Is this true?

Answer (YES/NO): NO